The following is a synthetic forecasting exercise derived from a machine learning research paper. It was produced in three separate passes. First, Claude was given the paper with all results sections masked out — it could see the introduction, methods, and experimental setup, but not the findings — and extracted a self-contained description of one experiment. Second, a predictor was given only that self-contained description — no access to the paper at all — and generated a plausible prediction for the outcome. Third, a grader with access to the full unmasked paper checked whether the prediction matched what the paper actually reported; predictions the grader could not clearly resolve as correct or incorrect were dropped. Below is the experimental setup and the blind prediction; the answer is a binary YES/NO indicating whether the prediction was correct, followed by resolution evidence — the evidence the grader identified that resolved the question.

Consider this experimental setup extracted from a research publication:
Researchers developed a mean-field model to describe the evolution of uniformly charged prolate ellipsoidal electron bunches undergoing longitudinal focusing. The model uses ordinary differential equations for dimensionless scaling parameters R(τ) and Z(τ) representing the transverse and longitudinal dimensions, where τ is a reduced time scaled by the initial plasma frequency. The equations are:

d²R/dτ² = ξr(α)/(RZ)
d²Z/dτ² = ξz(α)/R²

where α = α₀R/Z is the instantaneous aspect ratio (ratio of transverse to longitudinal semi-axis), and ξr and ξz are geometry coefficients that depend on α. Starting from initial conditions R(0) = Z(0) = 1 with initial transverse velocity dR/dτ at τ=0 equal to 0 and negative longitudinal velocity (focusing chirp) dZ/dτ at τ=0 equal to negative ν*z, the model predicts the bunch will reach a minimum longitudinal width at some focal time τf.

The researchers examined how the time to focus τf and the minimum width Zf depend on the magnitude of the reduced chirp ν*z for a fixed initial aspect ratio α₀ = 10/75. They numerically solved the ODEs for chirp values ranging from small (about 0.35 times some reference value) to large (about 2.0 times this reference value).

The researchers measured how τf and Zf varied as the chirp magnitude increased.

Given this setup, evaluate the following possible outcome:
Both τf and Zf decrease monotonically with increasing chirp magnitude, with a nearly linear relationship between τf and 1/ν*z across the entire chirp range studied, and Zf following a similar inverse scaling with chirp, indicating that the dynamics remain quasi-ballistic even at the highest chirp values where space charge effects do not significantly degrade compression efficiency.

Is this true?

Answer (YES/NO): NO